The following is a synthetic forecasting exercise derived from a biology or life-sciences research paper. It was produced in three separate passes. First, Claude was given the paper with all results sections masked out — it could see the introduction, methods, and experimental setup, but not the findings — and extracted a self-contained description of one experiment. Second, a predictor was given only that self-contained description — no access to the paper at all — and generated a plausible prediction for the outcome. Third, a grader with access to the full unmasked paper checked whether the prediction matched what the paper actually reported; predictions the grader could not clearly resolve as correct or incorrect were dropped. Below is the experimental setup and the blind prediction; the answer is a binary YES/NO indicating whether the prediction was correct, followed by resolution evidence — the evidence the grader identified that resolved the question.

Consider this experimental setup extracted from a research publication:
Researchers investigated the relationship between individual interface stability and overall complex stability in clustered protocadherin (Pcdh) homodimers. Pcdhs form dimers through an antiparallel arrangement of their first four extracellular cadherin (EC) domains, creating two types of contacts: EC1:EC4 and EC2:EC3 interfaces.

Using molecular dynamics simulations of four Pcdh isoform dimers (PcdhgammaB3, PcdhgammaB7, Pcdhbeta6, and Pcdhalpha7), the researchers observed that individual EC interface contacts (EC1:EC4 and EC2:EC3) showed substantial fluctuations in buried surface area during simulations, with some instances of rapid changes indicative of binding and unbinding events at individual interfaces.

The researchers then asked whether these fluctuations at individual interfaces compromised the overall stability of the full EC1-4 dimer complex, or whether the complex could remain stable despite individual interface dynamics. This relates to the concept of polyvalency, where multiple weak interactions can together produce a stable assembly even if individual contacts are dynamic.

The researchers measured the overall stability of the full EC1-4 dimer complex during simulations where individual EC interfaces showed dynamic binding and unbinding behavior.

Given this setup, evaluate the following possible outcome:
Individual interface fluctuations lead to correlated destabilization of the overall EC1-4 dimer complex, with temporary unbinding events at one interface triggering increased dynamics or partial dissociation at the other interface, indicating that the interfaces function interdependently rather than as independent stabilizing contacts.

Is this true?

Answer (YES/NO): NO